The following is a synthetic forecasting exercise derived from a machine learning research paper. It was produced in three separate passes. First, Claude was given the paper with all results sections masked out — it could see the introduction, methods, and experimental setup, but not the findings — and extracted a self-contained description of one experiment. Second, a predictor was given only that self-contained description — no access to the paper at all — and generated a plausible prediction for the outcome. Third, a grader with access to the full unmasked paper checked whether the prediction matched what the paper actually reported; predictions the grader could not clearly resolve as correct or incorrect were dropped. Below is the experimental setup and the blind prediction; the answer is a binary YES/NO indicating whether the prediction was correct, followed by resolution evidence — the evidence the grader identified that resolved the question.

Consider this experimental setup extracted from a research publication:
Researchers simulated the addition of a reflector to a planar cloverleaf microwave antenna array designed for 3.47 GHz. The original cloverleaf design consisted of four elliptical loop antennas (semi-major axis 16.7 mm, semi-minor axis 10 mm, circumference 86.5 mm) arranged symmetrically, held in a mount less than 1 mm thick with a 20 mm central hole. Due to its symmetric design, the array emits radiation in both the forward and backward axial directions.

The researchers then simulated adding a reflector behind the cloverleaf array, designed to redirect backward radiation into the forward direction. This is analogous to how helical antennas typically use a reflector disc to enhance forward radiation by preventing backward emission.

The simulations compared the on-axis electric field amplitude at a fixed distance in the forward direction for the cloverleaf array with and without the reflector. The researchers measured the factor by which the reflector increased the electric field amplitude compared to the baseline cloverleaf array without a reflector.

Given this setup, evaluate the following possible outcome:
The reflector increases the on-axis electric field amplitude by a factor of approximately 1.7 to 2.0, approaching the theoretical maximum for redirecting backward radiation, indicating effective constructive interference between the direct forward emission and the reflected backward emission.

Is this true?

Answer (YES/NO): NO